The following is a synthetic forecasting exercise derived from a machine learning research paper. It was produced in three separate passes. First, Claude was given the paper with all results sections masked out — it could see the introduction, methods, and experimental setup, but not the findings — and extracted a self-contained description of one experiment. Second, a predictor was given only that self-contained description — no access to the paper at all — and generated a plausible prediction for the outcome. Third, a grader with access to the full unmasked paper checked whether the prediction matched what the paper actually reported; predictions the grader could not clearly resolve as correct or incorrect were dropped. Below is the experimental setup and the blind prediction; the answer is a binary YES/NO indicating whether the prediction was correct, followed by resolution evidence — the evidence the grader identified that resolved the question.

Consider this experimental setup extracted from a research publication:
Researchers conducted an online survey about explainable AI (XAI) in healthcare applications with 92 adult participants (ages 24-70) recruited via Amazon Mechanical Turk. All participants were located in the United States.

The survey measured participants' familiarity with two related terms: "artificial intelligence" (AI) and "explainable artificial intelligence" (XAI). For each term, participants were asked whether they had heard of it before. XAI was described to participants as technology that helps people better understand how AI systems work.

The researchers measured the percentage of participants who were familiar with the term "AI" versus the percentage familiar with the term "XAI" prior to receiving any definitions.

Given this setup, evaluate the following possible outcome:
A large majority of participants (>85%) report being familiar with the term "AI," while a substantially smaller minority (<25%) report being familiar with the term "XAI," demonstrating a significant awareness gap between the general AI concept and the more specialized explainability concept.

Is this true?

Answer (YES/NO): YES